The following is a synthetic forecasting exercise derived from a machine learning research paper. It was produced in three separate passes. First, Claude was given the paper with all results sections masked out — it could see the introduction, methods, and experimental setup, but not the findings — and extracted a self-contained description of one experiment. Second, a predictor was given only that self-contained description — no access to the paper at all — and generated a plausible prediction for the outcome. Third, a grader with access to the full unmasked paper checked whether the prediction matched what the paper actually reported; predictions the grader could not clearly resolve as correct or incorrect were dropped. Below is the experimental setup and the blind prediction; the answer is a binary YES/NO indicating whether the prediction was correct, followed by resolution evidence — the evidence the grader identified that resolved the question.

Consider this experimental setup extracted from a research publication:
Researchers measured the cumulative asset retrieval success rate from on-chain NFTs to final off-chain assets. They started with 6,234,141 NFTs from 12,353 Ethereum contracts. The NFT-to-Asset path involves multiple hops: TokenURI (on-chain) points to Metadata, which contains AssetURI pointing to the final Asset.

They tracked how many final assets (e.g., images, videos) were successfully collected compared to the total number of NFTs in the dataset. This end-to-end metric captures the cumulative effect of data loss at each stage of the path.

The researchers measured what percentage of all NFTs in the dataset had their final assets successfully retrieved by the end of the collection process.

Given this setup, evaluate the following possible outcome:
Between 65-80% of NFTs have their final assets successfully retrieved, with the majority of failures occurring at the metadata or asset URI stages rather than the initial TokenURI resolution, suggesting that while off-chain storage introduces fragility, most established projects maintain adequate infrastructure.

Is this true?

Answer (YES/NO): NO